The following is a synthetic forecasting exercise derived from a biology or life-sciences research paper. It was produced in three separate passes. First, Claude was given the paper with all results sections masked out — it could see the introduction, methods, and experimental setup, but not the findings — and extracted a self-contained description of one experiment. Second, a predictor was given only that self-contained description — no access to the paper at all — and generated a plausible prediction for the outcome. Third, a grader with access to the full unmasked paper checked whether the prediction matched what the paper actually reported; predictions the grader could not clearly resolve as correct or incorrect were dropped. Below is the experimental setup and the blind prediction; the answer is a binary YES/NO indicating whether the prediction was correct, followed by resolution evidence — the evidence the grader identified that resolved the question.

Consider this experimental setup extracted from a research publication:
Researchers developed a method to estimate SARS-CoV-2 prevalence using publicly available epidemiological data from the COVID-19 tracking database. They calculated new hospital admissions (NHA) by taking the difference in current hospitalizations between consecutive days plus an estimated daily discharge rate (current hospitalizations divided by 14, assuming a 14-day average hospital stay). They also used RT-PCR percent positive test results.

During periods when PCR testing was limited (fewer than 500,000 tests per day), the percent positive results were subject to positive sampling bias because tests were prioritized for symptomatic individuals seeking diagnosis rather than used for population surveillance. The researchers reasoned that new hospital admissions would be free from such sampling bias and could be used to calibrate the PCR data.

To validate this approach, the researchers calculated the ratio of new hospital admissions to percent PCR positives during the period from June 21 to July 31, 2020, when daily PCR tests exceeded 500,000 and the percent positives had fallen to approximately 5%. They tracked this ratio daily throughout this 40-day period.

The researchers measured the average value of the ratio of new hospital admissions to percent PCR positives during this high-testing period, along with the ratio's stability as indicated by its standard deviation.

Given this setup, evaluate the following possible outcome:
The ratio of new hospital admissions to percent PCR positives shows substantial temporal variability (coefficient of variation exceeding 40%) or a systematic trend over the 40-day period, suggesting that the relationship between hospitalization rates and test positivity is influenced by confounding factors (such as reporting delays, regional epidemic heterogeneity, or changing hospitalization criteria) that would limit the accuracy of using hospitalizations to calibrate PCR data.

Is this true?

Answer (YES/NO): NO